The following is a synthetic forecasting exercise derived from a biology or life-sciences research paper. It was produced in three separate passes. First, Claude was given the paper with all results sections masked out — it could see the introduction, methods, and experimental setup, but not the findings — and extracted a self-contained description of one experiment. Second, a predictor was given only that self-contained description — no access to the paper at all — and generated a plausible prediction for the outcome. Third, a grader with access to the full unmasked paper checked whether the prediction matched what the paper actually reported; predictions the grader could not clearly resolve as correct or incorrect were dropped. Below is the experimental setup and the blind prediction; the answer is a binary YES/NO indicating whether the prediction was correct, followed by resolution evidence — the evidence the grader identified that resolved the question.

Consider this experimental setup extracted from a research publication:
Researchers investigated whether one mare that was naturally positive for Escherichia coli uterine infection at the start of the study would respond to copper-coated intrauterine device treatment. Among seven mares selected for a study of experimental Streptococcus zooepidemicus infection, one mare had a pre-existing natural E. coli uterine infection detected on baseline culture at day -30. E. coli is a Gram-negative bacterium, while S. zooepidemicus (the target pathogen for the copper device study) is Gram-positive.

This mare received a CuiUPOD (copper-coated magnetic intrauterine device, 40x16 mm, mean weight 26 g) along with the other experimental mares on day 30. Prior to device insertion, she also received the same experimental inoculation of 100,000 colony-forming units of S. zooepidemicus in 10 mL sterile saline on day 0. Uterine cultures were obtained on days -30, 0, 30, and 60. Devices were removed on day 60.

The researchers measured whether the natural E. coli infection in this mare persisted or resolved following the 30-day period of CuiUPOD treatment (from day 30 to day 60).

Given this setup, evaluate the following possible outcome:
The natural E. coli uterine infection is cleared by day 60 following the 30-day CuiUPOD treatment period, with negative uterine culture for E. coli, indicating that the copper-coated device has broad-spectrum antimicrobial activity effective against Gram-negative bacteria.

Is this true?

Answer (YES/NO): NO